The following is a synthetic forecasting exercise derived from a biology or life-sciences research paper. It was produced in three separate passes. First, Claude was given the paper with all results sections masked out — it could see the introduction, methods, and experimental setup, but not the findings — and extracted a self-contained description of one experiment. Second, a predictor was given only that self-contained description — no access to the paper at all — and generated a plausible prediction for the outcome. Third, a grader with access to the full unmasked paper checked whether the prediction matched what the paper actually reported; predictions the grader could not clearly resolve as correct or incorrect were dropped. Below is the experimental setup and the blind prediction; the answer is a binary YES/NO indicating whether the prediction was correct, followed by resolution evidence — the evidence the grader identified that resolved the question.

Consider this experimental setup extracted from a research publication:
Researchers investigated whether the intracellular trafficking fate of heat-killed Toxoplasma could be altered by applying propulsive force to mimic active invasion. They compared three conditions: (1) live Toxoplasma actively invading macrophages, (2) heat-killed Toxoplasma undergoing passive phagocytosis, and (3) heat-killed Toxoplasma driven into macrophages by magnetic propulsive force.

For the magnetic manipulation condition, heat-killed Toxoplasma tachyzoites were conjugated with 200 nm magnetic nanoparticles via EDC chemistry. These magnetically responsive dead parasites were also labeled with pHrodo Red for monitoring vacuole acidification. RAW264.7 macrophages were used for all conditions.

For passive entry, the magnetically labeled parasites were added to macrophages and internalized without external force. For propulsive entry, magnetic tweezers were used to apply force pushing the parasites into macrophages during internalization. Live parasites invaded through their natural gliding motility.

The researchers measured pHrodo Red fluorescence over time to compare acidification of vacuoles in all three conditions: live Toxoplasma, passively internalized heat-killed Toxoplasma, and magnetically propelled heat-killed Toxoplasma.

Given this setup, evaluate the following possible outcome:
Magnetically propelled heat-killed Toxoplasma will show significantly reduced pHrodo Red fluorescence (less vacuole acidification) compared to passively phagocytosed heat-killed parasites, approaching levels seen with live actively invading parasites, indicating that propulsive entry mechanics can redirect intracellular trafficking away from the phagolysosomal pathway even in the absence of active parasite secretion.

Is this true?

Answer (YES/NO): YES